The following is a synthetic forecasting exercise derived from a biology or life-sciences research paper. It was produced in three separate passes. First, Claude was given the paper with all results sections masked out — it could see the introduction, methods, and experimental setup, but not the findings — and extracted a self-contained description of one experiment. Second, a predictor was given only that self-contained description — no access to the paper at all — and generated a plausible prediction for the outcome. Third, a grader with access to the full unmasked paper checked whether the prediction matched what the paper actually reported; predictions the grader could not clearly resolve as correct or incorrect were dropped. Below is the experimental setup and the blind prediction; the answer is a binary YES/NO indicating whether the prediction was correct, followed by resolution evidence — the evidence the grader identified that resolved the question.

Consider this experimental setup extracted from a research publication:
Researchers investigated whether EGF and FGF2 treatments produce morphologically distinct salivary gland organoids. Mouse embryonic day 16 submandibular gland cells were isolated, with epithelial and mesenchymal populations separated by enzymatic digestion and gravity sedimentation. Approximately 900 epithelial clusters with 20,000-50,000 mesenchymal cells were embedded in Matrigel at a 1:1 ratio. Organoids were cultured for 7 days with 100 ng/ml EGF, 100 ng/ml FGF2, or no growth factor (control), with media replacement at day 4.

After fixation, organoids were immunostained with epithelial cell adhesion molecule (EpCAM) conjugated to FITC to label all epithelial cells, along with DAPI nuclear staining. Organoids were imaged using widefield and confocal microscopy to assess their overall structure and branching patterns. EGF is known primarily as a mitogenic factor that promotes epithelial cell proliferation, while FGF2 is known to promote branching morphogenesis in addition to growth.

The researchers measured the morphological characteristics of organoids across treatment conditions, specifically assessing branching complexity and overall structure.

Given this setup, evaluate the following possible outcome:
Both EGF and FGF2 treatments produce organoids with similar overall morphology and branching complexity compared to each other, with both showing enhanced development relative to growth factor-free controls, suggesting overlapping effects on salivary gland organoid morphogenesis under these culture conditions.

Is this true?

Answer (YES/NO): NO